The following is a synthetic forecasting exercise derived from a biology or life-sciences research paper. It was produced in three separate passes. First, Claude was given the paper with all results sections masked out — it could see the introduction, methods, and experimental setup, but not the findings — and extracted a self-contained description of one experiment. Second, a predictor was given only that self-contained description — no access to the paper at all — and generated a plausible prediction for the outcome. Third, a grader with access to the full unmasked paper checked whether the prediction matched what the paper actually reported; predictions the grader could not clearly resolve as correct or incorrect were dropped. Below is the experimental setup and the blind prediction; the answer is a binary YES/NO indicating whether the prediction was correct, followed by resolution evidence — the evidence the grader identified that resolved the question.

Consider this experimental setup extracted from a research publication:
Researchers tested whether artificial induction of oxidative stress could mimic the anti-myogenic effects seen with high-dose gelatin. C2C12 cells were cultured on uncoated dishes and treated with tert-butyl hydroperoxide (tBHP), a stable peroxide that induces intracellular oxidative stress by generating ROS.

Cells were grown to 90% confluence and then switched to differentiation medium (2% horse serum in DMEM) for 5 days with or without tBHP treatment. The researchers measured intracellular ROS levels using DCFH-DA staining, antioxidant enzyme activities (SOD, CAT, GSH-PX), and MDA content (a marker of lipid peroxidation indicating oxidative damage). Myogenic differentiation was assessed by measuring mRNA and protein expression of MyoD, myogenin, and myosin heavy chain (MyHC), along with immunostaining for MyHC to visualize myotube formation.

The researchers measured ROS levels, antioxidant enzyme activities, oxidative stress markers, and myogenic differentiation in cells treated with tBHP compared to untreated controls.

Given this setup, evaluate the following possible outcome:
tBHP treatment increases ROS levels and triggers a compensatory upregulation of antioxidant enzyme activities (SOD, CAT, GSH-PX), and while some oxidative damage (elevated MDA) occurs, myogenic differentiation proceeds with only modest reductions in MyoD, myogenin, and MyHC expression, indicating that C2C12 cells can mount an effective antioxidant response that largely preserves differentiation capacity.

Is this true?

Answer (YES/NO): NO